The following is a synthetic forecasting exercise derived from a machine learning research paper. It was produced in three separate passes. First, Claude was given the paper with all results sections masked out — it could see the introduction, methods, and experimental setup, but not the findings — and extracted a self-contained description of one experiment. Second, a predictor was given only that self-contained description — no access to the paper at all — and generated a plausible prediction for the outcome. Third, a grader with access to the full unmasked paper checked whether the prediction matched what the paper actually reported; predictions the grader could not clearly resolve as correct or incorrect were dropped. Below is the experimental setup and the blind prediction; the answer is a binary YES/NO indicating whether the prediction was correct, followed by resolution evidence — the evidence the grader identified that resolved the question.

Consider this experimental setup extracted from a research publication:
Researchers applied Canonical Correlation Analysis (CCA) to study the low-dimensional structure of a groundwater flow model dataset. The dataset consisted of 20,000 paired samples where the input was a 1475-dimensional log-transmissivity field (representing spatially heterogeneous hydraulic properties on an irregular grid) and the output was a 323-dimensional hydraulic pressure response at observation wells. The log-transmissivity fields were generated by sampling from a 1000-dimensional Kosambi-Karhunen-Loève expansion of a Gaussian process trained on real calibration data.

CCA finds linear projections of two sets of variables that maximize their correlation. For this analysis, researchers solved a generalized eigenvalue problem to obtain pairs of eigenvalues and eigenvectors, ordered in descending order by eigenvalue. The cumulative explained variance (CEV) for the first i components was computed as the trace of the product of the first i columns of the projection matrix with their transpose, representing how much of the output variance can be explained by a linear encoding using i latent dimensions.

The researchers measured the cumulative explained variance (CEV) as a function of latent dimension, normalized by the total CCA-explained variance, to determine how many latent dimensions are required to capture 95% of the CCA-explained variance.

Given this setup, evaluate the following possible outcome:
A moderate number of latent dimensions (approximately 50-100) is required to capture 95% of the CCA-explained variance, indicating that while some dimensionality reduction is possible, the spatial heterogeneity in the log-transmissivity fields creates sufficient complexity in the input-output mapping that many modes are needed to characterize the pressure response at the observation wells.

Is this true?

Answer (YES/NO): NO